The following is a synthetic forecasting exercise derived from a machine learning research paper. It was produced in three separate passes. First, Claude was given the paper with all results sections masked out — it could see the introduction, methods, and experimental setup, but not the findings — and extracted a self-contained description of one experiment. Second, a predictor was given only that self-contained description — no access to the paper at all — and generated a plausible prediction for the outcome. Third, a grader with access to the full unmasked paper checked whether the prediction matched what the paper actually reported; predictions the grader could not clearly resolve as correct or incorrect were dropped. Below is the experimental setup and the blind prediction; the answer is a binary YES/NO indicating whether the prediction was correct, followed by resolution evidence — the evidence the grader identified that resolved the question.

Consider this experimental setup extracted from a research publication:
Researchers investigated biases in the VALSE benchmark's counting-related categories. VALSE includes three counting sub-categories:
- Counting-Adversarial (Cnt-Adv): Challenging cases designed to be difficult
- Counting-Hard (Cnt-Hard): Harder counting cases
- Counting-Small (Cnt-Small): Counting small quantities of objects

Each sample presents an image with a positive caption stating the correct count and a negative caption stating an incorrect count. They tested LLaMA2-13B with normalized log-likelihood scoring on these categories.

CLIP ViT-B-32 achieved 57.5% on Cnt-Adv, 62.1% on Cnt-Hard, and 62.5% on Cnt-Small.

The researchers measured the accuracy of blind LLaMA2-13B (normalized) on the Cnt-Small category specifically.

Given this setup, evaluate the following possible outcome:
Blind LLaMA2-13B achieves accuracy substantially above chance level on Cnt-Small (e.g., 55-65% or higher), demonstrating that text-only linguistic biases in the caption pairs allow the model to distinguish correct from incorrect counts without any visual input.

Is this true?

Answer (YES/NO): NO